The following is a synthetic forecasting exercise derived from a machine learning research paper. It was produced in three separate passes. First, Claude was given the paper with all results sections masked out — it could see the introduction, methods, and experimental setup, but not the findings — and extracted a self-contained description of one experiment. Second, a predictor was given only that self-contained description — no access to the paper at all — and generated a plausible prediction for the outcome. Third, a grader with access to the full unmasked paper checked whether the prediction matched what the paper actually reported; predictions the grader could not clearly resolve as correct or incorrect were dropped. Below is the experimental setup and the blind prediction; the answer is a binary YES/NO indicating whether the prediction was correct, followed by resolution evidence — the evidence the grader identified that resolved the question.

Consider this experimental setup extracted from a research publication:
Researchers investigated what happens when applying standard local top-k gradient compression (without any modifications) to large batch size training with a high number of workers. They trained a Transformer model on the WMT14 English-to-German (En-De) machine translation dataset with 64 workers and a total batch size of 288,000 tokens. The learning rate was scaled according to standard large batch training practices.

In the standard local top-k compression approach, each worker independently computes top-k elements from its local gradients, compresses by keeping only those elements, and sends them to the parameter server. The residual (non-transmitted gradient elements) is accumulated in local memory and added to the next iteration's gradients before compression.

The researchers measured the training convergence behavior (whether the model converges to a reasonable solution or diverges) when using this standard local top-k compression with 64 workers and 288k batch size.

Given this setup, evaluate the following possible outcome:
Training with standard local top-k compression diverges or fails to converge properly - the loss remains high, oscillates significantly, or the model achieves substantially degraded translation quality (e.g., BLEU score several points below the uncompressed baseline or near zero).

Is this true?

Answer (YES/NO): YES